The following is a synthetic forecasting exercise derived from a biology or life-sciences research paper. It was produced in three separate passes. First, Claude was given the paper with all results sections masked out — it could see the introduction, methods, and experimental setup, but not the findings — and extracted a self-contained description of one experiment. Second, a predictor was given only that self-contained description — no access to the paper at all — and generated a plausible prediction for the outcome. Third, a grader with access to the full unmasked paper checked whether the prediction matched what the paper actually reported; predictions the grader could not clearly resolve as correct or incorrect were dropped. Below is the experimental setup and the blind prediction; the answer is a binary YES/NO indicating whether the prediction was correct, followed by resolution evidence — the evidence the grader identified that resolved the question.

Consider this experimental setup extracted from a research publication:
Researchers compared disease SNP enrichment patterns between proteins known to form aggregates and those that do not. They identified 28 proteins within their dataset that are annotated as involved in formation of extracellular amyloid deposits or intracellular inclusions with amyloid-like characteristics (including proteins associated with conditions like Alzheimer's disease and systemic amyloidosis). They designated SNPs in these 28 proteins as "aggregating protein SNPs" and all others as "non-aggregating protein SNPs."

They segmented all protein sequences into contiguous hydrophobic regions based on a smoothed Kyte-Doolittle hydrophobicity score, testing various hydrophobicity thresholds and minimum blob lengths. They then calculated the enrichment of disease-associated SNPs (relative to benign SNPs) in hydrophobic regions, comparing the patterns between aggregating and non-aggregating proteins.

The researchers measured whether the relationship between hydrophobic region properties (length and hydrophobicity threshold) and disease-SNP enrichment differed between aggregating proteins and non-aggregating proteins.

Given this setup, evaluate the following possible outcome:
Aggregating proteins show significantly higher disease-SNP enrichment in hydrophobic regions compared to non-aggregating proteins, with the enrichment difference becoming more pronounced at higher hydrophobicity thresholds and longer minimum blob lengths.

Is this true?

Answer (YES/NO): NO